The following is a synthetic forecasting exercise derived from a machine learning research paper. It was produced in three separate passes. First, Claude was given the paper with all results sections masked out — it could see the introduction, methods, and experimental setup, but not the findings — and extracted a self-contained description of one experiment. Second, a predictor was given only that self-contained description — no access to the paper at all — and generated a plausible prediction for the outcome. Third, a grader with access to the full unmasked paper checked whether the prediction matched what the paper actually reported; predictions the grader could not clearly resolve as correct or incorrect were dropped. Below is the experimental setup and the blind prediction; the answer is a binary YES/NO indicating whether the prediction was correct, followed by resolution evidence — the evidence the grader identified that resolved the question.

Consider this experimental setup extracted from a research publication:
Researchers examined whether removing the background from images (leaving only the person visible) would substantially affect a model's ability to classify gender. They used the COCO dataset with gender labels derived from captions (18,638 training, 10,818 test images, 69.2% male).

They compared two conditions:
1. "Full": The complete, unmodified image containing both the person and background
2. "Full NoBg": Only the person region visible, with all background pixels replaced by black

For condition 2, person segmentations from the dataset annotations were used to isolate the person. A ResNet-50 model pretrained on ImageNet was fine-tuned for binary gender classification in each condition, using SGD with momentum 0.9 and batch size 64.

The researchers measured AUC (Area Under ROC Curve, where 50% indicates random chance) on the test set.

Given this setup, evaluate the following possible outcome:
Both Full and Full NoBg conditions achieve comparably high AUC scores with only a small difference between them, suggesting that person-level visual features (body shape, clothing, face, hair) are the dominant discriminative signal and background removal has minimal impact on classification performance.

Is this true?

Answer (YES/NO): YES